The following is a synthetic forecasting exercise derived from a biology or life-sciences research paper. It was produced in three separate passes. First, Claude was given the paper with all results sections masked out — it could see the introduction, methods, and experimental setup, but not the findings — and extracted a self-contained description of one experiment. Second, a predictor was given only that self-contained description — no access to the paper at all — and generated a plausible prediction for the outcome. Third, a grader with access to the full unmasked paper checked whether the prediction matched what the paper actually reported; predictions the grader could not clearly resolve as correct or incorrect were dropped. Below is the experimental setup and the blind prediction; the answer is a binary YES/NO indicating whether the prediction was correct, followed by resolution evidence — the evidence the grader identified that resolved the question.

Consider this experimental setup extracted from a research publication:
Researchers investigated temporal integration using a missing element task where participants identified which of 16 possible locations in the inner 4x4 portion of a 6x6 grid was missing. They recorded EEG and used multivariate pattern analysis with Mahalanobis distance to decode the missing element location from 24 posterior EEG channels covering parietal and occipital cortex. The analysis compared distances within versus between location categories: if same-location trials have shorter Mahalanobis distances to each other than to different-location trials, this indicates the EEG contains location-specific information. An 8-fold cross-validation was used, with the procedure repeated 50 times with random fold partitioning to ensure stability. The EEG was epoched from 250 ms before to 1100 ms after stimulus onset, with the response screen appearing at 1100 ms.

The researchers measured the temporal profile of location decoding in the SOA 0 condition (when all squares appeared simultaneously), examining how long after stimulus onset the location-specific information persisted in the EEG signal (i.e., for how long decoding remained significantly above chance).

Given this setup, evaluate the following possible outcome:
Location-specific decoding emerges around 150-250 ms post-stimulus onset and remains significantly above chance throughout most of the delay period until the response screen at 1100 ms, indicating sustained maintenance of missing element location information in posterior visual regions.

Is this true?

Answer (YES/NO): NO